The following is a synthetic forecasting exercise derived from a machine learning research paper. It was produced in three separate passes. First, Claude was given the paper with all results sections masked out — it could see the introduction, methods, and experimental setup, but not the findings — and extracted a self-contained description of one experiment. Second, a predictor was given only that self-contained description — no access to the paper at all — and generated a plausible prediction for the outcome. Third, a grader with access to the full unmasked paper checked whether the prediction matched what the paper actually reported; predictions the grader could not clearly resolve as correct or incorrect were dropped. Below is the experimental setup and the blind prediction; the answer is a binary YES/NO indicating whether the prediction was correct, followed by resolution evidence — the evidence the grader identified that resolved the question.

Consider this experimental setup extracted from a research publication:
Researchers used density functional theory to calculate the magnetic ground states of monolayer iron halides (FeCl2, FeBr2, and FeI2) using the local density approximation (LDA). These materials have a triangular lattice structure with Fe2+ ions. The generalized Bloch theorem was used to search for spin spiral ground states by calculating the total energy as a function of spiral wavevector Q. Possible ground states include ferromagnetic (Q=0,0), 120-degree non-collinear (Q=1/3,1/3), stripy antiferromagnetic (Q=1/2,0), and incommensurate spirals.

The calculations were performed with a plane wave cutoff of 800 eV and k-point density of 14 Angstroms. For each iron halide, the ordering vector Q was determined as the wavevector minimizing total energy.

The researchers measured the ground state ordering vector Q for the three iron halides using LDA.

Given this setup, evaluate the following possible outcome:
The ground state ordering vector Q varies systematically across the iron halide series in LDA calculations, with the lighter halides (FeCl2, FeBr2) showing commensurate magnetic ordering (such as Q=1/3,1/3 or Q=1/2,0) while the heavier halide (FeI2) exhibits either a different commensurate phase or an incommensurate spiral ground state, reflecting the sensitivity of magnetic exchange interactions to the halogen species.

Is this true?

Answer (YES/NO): NO